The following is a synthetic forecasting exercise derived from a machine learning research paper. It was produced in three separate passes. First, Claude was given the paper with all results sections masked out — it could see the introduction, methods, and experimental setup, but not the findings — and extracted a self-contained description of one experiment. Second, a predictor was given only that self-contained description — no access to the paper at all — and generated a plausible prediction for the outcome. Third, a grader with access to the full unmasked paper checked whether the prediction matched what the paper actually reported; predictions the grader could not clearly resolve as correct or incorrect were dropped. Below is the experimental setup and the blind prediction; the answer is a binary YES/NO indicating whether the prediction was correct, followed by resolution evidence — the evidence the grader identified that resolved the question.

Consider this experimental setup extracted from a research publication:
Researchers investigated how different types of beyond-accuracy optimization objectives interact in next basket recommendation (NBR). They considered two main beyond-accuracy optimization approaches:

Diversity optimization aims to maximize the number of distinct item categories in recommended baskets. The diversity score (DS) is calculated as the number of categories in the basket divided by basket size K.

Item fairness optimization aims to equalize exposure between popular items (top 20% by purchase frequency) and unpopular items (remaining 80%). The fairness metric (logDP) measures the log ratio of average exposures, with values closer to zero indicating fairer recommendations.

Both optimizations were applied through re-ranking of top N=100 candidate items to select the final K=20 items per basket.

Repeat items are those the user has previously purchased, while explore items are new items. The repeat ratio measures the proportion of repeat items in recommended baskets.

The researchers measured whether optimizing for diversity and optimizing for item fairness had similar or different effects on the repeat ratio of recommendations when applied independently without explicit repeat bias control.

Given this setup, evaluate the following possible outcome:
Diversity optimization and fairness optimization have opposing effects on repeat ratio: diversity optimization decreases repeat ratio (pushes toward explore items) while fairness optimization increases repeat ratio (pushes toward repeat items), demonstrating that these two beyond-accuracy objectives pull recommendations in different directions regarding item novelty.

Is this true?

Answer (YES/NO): NO